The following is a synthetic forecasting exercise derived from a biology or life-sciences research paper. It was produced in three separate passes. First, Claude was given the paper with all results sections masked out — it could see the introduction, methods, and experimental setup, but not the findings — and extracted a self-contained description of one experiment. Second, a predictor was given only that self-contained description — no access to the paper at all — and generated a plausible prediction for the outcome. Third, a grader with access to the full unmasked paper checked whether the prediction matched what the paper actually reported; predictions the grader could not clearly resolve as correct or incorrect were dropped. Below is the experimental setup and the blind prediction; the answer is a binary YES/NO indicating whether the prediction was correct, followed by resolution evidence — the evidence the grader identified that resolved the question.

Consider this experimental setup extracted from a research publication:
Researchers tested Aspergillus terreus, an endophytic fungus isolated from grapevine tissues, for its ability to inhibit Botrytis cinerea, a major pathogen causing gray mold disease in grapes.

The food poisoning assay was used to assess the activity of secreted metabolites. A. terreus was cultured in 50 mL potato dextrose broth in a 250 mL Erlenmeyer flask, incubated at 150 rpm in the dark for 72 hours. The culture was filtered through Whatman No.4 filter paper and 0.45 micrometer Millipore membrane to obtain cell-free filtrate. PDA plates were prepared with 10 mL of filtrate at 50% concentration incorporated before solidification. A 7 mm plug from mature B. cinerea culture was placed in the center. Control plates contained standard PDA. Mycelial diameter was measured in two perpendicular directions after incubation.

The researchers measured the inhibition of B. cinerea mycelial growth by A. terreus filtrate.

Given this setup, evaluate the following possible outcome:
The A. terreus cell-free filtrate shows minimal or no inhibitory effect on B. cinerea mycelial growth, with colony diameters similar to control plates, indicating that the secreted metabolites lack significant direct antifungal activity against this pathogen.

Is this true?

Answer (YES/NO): NO